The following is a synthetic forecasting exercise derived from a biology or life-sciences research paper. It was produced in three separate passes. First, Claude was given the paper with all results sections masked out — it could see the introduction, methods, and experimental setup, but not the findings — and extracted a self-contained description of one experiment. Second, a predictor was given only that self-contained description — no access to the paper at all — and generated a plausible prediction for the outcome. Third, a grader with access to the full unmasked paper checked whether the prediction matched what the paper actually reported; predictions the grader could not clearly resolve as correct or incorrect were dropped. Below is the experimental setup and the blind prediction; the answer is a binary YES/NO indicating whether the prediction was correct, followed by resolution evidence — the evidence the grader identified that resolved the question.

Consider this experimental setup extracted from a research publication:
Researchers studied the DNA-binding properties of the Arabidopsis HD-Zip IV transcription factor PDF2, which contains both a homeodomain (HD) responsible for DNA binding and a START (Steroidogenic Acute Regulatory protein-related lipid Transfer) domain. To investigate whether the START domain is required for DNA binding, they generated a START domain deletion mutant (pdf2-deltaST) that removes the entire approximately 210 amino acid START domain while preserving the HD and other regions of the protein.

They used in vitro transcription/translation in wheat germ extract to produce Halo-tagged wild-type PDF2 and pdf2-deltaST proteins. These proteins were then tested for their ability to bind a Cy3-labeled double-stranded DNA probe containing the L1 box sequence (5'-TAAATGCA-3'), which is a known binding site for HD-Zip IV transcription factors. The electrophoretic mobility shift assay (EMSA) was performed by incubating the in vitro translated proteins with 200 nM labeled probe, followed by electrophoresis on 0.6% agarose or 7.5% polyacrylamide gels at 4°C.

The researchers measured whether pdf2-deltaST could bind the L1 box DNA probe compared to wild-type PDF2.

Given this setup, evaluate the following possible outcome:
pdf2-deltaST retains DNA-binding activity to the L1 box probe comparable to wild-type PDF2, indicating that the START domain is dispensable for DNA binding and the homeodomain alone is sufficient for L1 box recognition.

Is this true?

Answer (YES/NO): YES